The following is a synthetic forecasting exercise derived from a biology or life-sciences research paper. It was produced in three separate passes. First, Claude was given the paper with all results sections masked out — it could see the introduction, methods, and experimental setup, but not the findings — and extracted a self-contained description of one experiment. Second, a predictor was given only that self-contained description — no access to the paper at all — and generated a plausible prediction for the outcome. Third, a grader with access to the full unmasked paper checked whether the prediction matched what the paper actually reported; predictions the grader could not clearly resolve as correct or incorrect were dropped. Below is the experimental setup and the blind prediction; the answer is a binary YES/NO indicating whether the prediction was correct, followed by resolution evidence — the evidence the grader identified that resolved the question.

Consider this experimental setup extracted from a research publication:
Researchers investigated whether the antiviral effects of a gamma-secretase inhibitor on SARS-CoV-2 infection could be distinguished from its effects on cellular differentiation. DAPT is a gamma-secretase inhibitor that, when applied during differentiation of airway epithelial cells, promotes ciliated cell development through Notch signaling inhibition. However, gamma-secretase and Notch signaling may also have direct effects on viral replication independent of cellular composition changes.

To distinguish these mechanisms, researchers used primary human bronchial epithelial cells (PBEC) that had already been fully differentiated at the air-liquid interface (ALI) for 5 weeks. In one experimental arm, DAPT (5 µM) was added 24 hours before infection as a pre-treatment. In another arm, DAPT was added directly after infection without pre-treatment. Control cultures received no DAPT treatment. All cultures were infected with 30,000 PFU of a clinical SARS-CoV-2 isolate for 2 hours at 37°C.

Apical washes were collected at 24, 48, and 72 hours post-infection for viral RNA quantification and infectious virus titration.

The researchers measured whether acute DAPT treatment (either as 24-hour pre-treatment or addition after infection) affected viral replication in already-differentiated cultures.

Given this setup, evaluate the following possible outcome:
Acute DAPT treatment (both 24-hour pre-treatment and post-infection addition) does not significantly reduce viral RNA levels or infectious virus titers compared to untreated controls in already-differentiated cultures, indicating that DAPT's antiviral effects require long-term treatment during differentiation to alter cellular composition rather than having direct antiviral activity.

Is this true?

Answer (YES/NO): YES